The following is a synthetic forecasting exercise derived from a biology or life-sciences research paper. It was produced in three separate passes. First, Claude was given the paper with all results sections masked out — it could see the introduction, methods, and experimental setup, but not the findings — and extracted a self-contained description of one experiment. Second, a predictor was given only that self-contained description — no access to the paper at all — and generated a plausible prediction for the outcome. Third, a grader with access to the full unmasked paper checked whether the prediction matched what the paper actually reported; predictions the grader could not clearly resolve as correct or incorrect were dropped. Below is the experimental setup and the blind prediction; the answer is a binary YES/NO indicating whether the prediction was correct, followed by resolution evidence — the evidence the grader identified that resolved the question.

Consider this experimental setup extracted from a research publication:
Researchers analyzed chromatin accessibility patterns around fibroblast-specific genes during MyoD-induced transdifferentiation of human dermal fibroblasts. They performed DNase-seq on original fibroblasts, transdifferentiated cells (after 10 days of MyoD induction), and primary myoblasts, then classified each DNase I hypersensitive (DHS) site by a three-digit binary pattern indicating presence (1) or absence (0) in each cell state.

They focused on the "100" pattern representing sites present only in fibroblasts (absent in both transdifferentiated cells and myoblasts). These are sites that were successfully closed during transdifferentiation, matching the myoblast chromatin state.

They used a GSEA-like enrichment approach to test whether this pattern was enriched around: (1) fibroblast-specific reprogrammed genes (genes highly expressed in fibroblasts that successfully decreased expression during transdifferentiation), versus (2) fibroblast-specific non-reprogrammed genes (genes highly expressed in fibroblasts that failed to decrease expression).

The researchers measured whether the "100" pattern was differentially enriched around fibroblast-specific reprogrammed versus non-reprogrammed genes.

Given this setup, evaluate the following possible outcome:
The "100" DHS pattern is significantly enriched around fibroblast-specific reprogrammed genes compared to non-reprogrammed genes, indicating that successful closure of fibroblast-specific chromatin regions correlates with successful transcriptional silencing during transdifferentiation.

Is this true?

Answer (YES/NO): NO